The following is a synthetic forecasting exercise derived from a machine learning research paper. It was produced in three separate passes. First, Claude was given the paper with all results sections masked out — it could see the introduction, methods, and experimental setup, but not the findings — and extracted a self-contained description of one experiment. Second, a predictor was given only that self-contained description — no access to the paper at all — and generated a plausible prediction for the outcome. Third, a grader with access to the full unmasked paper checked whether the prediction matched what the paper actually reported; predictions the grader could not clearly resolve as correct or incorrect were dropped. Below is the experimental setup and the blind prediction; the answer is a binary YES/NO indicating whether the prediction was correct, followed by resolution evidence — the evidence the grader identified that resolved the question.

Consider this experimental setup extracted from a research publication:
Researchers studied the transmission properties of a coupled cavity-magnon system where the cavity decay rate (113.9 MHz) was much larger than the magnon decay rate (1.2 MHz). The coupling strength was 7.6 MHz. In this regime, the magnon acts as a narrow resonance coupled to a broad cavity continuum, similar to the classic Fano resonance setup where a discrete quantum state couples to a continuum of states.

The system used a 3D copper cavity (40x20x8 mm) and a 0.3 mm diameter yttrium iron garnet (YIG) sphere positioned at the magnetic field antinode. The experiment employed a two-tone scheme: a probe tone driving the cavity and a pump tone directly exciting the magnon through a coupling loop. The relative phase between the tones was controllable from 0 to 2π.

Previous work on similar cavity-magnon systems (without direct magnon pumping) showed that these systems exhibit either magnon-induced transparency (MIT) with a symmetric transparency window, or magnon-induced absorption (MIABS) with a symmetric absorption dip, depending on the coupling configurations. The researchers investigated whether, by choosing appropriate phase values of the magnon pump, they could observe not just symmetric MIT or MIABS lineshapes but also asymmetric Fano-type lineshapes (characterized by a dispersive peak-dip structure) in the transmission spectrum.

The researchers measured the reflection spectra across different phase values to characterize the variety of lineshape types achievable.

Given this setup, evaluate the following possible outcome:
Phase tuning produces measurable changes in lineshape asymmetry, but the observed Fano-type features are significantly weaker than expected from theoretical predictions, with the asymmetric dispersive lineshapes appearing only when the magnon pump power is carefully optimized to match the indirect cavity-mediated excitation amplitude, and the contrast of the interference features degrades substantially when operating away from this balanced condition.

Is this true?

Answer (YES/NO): NO